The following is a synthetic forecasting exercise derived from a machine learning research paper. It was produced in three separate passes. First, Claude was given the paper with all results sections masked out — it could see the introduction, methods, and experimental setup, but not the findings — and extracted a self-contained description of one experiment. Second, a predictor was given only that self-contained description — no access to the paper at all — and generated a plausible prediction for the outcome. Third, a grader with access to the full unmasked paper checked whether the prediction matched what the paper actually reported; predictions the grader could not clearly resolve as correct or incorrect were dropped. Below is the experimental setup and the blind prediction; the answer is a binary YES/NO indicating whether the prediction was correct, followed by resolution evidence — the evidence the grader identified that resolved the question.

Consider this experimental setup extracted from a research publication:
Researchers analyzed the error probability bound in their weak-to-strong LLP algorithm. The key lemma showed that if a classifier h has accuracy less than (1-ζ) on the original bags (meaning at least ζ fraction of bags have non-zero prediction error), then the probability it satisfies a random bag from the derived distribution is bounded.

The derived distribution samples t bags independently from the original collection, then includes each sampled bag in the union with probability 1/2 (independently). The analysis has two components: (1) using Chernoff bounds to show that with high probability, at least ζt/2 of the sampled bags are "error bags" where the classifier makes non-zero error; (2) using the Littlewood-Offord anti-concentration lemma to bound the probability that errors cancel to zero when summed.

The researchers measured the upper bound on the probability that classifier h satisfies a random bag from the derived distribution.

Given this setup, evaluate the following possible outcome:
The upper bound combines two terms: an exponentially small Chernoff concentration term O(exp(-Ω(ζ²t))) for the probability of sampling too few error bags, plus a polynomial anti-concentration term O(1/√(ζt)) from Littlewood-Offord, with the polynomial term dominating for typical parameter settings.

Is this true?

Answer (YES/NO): NO